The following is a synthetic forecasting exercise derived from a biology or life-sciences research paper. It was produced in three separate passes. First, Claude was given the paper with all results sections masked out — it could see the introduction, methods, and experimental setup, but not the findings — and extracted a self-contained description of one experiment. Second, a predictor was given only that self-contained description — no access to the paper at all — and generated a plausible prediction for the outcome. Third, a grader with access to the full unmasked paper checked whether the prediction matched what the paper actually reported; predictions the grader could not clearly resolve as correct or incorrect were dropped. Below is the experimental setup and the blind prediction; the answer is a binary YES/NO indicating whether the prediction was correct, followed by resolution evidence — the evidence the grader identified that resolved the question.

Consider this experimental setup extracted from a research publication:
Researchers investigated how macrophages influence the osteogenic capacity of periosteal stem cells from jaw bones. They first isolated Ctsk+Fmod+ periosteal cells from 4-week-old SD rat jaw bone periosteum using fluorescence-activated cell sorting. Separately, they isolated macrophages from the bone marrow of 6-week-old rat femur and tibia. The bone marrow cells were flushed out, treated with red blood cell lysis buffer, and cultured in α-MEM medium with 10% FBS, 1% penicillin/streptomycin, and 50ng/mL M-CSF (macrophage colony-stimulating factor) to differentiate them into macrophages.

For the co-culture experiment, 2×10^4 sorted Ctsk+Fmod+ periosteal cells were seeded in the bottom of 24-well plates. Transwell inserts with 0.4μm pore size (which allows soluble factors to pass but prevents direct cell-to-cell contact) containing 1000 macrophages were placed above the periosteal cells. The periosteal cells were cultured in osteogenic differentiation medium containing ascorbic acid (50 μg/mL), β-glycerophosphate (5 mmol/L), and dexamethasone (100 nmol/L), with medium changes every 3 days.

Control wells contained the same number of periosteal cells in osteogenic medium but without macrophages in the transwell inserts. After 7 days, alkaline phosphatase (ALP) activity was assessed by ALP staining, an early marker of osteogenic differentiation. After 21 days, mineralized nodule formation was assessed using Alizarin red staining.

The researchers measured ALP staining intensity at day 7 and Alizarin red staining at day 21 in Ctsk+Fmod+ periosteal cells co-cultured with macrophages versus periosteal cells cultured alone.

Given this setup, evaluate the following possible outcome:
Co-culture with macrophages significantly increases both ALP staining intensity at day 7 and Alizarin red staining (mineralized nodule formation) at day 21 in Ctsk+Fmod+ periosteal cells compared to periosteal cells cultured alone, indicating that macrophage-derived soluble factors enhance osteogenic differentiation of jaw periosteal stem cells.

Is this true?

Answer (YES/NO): NO